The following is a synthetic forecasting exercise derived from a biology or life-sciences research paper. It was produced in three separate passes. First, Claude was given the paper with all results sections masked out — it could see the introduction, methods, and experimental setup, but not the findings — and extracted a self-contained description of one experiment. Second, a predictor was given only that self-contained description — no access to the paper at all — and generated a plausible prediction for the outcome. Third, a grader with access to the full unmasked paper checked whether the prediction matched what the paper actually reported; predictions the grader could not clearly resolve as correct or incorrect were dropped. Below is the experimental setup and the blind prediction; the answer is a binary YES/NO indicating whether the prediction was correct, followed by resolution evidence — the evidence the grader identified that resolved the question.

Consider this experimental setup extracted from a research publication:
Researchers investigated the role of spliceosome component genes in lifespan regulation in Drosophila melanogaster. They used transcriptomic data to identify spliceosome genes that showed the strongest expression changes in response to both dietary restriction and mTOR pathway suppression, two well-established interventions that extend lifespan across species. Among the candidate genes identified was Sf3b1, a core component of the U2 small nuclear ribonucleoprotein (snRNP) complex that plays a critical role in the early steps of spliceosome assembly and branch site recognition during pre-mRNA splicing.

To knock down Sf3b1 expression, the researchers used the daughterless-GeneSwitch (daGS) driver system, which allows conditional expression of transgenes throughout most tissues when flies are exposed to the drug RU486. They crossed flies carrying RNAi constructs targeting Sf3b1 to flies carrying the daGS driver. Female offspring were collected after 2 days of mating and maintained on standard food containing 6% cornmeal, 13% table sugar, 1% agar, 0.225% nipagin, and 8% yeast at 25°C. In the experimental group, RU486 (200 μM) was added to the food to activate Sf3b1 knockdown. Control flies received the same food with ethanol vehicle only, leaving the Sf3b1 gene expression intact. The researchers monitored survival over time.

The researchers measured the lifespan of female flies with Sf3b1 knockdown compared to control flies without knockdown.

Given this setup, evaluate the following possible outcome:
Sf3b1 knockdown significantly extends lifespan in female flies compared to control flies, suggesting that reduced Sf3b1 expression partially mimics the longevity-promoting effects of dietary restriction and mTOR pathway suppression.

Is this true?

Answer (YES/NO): NO